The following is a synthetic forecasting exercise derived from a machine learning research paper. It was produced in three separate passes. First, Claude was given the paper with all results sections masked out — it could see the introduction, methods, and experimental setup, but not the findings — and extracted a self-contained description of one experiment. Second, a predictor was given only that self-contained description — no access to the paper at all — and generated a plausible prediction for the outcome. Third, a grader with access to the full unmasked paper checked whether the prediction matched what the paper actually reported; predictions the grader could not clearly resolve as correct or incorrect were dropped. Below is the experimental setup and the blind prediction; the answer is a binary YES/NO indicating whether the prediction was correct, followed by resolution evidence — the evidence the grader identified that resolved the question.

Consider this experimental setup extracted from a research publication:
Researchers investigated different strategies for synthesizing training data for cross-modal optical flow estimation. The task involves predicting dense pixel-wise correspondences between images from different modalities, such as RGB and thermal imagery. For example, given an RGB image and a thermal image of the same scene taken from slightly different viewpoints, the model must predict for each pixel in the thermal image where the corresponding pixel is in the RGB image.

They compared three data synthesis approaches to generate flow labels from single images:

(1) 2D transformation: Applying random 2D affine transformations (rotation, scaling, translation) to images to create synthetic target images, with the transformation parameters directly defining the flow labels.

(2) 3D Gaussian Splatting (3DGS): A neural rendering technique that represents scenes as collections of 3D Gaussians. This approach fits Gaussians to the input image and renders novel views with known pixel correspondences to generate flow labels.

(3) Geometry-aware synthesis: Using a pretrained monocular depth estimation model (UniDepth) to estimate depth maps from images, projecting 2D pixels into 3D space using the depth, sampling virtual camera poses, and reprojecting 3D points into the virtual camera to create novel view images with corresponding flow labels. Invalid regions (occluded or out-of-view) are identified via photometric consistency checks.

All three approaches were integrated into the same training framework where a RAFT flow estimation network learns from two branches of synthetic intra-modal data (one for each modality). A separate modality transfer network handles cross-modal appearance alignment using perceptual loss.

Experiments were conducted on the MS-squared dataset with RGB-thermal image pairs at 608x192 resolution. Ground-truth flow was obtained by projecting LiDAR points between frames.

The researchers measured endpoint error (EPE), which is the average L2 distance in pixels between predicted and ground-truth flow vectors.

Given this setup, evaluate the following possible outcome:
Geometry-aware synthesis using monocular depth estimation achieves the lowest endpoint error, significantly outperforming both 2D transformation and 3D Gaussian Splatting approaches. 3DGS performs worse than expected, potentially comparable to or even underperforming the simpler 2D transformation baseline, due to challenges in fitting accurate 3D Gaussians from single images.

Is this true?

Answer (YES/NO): NO